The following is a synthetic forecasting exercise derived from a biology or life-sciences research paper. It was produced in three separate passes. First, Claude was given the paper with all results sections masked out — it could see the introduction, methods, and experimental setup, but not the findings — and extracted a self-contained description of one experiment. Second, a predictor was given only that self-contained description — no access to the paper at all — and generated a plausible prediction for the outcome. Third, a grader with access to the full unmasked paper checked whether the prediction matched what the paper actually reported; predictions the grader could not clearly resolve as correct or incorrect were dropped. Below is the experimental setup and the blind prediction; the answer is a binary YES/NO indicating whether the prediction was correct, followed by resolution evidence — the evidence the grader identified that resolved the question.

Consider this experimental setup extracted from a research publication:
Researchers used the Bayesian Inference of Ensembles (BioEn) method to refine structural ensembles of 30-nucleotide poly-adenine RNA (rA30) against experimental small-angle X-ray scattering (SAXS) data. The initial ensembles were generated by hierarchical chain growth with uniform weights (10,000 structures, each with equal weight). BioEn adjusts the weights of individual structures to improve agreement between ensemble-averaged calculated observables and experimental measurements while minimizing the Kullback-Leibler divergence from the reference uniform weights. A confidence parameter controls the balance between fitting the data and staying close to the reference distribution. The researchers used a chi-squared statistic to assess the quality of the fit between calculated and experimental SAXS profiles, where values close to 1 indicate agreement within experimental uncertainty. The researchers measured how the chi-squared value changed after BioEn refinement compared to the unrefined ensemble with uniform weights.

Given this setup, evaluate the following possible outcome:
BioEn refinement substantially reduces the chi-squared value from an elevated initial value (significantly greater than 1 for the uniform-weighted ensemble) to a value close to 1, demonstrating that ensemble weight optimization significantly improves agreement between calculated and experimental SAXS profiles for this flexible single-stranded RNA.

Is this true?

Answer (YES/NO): YES